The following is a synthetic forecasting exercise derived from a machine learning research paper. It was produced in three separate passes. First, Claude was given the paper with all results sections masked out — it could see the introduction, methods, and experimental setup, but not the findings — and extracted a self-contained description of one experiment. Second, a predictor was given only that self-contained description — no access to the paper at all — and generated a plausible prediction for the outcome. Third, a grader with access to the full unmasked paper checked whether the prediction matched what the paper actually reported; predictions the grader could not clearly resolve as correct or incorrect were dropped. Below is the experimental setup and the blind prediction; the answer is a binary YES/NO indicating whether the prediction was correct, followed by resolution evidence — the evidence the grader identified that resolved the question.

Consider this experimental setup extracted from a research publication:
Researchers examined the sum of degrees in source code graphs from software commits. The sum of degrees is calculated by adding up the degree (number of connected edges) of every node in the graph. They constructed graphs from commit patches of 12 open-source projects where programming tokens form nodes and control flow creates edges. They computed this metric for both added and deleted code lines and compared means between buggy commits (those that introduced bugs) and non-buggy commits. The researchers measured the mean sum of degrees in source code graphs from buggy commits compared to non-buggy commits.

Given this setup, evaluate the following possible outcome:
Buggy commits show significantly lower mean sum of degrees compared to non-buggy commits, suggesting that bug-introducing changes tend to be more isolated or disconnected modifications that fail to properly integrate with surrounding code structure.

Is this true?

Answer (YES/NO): NO